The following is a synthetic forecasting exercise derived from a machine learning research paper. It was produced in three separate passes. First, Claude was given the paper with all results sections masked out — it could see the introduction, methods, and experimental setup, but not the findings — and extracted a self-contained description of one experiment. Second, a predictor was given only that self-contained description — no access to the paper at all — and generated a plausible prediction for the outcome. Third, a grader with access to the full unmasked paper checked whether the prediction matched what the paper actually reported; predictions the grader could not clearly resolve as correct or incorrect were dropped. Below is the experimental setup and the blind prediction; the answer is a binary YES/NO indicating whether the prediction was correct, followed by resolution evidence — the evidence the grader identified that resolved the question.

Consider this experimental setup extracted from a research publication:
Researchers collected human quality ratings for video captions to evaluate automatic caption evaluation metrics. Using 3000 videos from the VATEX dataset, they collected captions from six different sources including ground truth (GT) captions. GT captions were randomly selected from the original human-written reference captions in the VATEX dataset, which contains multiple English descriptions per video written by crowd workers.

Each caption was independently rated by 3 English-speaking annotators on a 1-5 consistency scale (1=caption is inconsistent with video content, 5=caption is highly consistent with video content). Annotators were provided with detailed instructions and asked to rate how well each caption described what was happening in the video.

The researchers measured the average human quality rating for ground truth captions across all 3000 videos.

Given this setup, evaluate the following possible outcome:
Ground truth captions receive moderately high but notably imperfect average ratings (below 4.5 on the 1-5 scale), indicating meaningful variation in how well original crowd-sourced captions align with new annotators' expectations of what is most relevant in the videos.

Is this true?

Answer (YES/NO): NO